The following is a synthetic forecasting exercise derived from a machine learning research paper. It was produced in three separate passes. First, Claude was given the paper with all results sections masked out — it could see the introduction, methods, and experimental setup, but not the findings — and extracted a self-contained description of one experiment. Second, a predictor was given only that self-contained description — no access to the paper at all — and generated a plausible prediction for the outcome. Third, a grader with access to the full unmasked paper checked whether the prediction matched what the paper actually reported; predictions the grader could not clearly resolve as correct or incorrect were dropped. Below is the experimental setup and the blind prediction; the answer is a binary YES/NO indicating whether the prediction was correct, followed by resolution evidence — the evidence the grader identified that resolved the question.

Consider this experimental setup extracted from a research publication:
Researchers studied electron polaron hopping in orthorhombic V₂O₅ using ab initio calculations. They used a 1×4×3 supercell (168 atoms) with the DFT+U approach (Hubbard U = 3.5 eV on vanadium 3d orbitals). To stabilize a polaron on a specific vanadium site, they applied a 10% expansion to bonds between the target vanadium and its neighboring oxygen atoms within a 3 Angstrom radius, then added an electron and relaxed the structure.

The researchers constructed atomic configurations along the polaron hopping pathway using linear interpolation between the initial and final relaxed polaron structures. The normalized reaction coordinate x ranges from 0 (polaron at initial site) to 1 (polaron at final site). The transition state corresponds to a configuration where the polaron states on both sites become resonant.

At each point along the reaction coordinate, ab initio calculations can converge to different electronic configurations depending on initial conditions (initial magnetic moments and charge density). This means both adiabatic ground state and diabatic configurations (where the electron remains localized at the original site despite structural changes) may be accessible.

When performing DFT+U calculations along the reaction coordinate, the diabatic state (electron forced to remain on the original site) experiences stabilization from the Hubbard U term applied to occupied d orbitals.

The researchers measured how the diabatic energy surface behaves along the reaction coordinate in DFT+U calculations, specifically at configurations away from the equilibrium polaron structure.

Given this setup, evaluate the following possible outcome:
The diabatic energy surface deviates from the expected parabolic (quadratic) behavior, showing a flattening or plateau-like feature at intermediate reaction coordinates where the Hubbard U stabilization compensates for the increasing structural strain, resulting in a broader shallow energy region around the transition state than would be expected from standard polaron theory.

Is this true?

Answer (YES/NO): NO